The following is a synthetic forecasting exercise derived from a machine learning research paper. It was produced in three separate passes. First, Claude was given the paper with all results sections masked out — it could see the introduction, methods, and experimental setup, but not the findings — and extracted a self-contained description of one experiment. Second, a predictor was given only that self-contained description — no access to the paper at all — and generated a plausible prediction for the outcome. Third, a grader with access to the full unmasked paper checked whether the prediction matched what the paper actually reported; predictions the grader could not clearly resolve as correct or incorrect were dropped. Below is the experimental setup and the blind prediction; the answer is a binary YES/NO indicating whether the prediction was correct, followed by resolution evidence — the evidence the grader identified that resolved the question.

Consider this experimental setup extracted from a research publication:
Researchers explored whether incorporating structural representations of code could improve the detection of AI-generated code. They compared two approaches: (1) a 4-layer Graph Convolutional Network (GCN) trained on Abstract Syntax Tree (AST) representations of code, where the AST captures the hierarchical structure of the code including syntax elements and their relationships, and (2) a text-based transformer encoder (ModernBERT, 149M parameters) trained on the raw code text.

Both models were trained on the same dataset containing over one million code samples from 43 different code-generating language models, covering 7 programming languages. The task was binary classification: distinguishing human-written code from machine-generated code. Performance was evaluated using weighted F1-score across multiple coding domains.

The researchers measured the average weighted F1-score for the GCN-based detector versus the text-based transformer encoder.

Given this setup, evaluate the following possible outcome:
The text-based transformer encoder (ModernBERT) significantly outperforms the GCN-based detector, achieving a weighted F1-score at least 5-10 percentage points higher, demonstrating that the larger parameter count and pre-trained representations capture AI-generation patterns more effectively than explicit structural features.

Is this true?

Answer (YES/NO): YES